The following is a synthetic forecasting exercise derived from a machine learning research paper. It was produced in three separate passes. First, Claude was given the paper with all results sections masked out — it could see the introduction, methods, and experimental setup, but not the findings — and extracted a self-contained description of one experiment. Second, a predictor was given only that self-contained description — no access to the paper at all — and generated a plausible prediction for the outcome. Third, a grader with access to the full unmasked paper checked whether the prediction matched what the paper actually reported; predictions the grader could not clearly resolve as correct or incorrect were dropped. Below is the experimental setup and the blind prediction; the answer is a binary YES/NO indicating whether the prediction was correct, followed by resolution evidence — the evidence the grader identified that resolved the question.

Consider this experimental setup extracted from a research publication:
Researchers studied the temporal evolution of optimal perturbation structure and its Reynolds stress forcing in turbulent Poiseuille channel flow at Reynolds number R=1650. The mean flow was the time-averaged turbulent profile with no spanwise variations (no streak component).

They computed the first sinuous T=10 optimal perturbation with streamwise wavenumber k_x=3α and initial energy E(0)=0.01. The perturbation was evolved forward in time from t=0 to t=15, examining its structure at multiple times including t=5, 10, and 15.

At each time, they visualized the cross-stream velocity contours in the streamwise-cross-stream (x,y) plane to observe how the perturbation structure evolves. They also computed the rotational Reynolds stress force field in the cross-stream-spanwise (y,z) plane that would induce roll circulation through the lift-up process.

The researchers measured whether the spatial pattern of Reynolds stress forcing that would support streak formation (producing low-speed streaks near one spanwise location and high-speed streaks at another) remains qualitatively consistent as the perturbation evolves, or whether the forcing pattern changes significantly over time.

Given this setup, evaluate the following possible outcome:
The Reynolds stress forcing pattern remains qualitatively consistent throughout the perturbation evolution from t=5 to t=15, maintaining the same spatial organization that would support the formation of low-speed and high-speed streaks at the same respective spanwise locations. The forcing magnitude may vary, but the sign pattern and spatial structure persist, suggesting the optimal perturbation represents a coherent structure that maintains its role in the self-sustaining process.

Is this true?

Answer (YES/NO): YES